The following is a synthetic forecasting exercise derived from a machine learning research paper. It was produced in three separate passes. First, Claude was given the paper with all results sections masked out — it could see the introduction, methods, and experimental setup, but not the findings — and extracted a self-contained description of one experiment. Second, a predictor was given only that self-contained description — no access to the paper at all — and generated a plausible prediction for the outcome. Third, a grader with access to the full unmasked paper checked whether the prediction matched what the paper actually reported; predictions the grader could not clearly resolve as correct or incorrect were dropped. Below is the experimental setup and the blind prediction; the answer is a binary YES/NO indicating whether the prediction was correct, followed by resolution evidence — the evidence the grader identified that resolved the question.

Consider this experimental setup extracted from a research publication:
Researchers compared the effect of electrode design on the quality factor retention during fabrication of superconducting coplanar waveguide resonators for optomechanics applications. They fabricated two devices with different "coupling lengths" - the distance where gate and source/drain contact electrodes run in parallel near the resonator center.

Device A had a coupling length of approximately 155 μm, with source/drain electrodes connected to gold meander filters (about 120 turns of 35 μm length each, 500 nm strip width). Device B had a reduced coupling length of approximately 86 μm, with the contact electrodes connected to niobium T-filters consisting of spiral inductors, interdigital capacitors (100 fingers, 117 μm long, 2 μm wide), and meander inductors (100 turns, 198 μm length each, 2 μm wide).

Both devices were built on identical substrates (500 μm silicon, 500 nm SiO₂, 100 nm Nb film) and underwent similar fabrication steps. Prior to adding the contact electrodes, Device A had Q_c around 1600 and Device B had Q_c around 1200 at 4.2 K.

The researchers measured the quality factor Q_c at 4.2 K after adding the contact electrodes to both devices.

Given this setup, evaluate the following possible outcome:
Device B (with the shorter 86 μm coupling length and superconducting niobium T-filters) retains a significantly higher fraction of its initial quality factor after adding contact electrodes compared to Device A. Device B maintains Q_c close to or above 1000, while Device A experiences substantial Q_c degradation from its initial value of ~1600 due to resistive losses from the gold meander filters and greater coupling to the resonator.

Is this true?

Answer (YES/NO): YES